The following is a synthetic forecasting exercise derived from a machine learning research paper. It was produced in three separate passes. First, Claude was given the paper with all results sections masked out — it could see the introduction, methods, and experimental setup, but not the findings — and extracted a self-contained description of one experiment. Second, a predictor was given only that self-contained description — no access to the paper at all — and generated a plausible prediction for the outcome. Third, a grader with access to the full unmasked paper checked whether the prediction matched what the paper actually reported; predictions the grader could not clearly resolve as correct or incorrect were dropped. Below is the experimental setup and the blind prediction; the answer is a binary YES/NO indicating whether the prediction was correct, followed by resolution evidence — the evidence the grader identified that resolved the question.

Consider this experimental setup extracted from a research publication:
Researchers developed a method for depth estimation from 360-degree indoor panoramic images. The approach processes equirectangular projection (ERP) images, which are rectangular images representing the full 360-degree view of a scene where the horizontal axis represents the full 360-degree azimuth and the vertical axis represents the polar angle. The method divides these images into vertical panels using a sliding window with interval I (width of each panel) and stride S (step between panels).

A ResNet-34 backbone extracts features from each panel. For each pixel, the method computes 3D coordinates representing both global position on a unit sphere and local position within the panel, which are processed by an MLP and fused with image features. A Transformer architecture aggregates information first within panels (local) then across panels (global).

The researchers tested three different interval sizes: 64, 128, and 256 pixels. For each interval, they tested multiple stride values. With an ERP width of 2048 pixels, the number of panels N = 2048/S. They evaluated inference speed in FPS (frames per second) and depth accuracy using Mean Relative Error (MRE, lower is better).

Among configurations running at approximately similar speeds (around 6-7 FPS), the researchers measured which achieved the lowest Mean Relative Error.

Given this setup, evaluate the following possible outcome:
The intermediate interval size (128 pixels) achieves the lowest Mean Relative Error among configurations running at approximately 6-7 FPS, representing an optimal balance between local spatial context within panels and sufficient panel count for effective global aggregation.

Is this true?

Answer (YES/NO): YES